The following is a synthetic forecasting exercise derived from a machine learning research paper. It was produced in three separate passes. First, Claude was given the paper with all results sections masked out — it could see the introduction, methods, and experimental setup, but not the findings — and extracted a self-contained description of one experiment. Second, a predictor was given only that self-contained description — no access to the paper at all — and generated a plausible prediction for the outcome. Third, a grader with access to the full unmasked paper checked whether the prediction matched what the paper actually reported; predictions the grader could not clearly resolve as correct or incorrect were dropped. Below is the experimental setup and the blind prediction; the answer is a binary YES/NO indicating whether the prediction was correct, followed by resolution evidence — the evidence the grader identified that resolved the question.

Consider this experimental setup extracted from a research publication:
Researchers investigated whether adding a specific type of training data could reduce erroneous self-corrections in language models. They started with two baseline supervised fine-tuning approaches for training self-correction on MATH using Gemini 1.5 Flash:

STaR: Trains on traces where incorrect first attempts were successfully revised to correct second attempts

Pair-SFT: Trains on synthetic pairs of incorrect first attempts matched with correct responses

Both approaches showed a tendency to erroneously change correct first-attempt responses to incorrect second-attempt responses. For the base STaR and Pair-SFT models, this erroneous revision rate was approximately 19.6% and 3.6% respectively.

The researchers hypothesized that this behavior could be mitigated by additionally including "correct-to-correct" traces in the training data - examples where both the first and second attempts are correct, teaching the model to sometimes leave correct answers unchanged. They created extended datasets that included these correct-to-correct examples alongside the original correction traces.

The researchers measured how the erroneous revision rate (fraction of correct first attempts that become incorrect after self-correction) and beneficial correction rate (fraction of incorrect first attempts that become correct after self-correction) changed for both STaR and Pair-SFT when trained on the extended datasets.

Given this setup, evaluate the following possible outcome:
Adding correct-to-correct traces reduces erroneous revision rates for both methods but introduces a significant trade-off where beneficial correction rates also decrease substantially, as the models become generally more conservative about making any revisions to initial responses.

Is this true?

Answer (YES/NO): YES